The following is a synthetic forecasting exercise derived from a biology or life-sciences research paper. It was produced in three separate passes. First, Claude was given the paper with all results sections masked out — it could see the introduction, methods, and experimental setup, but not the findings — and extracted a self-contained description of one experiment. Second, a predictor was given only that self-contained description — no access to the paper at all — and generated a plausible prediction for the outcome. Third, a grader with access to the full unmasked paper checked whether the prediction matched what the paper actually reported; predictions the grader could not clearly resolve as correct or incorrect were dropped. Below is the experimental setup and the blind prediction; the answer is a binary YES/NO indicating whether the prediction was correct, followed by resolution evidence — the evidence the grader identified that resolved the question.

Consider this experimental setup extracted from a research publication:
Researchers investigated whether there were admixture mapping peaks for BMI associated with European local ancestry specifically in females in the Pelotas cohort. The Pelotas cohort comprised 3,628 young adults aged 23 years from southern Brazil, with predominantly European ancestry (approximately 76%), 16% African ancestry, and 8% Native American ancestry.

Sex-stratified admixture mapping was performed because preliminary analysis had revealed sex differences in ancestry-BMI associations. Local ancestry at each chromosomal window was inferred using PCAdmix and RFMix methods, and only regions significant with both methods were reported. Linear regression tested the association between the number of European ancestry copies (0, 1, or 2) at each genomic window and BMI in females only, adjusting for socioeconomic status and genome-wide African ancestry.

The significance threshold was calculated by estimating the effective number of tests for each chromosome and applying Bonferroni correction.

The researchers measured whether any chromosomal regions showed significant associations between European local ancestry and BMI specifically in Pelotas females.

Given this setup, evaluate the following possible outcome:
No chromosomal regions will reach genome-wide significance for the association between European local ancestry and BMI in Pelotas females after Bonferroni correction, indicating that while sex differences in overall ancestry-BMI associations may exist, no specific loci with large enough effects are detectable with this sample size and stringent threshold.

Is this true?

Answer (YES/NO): NO